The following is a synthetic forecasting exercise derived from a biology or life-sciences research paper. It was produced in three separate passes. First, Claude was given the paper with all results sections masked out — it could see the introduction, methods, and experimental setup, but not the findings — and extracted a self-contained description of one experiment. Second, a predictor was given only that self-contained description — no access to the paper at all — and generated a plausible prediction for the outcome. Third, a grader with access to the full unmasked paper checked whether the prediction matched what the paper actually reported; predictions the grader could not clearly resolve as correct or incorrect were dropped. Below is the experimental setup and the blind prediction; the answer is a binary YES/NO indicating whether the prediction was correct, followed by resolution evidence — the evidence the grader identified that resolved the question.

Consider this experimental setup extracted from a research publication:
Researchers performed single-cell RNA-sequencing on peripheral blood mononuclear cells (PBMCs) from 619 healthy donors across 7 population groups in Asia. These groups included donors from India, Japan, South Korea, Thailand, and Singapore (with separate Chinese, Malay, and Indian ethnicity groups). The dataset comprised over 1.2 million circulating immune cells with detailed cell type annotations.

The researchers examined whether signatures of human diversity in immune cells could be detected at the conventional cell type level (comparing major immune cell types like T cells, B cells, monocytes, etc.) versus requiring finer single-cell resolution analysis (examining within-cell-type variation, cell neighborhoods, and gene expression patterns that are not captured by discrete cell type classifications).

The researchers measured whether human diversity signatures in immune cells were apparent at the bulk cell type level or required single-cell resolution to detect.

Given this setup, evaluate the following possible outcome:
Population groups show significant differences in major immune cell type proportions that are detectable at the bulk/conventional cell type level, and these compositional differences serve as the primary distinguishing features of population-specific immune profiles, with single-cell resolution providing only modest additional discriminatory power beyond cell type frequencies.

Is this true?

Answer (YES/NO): NO